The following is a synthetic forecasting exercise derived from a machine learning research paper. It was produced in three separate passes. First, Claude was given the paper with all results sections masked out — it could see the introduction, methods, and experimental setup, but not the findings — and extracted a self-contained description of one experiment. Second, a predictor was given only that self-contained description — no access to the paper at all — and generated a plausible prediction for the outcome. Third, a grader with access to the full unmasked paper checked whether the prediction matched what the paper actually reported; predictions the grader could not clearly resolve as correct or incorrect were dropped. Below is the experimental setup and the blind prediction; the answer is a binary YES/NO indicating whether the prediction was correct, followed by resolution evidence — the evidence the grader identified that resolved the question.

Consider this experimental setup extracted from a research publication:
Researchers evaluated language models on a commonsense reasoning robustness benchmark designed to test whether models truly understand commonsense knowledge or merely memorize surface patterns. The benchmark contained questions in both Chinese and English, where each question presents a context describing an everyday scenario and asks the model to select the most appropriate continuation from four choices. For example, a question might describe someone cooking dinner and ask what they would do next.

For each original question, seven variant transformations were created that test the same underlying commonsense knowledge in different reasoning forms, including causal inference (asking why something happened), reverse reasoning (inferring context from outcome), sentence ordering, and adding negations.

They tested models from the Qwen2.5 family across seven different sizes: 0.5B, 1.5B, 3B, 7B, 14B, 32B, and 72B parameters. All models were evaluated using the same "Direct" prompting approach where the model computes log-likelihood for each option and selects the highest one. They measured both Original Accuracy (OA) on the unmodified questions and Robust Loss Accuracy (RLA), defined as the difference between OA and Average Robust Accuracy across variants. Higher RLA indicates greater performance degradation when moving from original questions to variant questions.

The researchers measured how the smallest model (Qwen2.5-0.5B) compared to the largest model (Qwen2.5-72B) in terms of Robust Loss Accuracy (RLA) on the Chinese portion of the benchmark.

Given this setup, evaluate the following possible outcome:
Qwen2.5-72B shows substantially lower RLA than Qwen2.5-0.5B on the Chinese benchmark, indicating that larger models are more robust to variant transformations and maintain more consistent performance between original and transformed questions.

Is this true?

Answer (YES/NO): NO